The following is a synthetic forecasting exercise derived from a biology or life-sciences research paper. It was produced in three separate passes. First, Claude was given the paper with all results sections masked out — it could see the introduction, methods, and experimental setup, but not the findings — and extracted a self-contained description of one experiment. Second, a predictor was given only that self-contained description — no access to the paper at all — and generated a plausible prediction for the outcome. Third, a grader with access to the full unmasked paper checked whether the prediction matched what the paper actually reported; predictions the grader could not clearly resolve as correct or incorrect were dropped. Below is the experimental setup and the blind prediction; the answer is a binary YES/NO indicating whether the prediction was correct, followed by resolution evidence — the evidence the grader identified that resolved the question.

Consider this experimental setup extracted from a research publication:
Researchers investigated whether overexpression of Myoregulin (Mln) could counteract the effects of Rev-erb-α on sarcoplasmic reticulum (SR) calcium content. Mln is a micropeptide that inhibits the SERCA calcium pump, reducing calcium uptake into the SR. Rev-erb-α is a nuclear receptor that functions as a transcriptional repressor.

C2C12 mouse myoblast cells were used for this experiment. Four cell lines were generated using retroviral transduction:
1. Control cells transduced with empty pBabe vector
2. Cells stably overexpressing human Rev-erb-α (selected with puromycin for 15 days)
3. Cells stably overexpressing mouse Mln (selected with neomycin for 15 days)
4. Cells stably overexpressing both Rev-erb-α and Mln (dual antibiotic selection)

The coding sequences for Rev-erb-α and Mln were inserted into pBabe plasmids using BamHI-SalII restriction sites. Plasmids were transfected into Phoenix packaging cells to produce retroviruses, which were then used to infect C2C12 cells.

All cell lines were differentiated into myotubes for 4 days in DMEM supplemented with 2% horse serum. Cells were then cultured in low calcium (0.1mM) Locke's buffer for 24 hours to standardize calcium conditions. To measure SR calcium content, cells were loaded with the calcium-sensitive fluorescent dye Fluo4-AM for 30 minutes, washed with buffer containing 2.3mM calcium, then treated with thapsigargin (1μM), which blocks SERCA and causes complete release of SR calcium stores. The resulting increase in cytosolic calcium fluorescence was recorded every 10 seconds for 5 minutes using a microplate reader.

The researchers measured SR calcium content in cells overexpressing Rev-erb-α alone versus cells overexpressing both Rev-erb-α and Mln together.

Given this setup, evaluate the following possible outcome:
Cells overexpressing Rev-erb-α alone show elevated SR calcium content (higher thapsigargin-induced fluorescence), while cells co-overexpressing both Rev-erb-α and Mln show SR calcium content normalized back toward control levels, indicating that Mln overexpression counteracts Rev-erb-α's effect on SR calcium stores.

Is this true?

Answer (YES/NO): YES